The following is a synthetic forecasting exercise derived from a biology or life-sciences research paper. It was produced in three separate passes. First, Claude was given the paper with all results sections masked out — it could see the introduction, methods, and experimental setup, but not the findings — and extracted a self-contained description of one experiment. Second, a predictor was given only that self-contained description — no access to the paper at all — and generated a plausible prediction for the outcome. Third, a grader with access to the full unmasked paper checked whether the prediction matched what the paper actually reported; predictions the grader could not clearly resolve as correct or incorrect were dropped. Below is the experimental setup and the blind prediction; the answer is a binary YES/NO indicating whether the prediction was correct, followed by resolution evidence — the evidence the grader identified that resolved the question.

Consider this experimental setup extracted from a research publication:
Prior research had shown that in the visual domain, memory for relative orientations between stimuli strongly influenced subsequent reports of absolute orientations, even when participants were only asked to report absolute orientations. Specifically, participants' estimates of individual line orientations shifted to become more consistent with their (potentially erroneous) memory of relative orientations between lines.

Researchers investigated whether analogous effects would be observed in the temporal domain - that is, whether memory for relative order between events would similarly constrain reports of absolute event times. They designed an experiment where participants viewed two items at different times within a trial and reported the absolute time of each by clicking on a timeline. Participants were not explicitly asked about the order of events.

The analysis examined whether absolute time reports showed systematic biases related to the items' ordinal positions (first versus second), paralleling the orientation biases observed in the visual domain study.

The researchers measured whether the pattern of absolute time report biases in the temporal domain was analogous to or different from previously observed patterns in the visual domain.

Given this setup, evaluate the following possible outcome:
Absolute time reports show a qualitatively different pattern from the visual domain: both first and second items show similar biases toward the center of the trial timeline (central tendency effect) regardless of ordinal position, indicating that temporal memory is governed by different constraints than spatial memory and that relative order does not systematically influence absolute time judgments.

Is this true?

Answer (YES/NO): NO